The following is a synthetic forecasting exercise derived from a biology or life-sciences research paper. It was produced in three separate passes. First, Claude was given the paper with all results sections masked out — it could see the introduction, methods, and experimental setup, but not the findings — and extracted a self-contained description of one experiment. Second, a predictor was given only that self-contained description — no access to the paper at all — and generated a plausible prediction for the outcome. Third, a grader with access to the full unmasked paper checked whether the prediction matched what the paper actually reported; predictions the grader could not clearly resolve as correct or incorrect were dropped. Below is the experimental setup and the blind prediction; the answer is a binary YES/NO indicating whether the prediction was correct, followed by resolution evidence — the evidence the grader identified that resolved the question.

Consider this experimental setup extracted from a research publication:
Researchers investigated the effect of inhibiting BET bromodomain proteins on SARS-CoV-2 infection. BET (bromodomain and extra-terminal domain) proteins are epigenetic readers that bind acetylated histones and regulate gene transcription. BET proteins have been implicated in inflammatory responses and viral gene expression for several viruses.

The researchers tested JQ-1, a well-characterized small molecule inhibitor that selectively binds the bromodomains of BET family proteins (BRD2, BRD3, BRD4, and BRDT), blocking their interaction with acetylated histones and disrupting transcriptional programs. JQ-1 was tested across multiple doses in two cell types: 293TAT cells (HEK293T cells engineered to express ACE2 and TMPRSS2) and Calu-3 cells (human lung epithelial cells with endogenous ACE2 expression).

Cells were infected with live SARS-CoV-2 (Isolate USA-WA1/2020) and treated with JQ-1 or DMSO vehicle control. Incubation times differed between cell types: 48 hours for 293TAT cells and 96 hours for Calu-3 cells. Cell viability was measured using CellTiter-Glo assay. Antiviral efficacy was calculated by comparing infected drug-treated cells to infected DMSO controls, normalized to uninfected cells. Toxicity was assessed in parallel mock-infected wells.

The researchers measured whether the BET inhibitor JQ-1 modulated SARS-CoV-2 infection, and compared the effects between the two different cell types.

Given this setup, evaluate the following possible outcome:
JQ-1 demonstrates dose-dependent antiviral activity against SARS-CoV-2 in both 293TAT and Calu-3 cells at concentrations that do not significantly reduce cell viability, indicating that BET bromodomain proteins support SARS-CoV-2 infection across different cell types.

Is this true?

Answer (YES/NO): NO